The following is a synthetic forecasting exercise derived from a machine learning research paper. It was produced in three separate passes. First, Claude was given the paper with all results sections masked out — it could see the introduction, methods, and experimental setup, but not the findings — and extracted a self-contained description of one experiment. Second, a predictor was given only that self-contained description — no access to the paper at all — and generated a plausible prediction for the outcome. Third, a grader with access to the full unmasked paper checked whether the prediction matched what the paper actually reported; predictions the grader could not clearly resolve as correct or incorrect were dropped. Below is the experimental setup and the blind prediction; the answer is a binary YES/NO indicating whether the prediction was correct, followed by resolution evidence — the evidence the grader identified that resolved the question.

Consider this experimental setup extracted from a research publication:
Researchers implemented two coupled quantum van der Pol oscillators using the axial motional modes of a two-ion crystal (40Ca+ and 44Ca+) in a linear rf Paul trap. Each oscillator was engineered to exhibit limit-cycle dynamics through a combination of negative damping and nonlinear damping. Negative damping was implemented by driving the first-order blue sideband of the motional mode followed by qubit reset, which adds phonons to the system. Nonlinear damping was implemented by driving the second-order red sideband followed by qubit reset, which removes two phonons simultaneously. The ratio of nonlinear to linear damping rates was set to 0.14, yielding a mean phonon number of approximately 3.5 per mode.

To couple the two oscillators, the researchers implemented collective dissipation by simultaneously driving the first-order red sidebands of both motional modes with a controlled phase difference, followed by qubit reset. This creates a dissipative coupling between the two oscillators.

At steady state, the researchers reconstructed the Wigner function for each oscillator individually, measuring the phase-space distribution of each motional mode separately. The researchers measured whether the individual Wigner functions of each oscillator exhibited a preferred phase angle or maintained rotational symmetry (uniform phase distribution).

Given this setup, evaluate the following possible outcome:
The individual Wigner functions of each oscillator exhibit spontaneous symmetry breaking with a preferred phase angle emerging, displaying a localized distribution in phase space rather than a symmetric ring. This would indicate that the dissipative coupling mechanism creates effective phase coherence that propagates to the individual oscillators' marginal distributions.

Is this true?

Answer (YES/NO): NO